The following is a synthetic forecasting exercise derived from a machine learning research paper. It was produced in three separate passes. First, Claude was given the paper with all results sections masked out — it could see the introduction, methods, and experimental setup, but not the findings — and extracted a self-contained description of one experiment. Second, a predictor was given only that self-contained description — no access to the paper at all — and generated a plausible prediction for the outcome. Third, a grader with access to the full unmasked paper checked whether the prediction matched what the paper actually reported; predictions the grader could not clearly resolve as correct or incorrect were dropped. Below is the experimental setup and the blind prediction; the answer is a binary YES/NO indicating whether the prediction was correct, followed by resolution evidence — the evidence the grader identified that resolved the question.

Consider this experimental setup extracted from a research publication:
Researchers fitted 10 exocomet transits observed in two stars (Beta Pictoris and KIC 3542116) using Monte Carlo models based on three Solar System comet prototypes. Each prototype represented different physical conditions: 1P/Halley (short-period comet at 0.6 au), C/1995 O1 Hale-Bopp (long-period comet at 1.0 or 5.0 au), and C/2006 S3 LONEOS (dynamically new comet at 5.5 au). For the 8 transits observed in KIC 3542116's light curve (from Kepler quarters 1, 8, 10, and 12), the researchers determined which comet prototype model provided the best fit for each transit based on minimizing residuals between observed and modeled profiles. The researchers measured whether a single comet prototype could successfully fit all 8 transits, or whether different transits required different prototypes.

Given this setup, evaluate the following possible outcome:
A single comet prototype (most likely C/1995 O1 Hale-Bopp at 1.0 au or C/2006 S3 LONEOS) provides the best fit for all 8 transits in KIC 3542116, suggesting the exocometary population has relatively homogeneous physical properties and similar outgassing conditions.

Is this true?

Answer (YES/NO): NO